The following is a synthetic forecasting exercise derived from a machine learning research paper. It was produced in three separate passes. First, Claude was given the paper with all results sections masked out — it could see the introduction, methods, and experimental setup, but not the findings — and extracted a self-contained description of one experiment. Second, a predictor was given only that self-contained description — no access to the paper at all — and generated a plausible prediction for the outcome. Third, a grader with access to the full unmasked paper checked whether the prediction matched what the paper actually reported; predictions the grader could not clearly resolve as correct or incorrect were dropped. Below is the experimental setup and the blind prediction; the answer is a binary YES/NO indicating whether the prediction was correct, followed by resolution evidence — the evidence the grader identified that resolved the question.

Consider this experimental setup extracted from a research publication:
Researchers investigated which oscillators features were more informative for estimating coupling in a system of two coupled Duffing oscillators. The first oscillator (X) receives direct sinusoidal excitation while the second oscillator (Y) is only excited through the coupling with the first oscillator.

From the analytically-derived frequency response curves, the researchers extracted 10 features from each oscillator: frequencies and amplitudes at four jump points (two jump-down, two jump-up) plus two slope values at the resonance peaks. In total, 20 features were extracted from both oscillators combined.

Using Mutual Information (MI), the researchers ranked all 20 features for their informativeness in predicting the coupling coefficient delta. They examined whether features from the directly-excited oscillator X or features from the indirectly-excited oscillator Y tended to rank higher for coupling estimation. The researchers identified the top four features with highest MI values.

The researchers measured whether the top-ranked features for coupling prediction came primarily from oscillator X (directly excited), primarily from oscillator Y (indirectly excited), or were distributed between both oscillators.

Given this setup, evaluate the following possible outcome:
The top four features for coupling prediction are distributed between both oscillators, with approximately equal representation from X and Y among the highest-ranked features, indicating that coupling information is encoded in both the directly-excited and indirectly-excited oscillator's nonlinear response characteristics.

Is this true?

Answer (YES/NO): YES